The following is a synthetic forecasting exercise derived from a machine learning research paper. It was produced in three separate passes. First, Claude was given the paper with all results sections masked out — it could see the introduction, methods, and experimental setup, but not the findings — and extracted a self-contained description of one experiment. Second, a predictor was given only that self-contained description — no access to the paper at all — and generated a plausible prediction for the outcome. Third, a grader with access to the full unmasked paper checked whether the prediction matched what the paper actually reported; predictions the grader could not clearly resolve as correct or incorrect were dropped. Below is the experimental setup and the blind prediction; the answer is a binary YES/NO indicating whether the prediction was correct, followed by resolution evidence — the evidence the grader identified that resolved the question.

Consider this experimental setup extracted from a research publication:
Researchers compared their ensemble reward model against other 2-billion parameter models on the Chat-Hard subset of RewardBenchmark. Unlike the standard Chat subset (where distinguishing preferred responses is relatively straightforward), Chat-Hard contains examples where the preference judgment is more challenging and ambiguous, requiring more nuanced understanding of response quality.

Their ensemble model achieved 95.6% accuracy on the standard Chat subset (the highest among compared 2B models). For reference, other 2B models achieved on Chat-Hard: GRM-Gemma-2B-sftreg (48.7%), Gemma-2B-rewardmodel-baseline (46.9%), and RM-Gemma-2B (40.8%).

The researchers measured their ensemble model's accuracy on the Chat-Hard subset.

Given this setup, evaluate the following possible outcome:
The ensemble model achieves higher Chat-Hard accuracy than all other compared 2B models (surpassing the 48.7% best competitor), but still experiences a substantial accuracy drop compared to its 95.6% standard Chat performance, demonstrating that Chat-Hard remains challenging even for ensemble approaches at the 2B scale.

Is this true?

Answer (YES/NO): NO